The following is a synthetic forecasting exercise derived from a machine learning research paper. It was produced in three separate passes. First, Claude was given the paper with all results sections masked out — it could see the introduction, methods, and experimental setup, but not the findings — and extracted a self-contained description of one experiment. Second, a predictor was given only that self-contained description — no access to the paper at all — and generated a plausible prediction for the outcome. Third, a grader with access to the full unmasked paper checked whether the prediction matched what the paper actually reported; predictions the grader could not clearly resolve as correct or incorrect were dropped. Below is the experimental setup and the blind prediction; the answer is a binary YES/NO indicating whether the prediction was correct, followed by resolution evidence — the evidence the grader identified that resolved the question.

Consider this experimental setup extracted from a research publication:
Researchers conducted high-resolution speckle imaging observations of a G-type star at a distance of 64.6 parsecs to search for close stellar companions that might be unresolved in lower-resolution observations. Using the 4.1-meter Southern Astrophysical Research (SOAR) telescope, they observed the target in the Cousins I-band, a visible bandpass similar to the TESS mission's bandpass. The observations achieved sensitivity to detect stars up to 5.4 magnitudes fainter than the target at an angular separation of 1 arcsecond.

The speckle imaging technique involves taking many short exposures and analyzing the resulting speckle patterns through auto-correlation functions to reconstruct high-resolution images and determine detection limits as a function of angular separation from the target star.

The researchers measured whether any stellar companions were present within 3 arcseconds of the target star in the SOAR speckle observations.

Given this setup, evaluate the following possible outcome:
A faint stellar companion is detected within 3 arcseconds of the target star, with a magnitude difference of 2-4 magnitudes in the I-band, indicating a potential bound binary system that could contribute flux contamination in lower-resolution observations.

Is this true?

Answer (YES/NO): NO